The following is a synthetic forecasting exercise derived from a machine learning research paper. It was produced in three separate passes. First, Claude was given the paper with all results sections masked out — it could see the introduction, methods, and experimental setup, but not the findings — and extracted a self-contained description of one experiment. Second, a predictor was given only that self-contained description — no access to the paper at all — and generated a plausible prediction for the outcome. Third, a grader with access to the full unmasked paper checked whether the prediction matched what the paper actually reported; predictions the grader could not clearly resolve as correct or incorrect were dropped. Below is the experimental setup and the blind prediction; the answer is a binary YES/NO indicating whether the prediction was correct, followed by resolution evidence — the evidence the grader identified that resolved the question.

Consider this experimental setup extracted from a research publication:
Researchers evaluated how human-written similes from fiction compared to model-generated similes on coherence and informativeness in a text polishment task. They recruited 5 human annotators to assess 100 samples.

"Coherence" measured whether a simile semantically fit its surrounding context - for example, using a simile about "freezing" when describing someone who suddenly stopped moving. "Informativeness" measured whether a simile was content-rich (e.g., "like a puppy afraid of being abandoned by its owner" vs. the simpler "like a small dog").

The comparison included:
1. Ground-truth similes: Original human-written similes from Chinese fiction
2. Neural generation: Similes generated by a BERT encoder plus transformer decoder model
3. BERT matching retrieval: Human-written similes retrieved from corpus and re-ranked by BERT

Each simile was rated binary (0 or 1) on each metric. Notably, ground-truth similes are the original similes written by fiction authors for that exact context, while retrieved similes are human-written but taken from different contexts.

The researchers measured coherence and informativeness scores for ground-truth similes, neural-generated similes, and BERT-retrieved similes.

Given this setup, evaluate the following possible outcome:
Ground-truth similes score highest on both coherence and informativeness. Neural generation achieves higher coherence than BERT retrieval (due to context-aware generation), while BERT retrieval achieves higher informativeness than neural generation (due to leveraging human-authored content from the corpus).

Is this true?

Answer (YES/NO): NO